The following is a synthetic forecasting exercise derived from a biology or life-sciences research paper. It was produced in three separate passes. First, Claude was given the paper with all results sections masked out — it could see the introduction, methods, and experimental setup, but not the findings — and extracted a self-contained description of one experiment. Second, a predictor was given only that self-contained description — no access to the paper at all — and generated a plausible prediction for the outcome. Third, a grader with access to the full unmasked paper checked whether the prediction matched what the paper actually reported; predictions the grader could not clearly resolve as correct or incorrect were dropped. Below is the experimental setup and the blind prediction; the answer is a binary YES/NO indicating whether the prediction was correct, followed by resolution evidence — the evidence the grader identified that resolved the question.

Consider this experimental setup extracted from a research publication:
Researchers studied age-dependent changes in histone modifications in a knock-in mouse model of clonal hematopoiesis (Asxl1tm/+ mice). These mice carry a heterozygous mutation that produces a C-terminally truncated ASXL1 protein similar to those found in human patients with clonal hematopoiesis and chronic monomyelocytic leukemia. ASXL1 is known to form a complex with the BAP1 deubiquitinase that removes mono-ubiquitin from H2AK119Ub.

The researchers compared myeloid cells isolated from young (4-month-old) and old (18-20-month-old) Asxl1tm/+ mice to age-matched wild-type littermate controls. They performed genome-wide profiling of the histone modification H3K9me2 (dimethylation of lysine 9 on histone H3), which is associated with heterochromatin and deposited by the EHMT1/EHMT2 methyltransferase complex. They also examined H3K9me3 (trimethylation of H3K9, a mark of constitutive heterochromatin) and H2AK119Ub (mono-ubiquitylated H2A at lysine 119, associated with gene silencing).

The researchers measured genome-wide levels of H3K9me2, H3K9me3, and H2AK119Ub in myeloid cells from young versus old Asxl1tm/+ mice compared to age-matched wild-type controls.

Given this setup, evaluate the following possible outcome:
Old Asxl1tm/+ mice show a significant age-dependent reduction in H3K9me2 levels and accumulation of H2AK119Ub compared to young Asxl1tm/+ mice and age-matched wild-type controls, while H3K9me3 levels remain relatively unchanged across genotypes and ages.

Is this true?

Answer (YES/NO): NO